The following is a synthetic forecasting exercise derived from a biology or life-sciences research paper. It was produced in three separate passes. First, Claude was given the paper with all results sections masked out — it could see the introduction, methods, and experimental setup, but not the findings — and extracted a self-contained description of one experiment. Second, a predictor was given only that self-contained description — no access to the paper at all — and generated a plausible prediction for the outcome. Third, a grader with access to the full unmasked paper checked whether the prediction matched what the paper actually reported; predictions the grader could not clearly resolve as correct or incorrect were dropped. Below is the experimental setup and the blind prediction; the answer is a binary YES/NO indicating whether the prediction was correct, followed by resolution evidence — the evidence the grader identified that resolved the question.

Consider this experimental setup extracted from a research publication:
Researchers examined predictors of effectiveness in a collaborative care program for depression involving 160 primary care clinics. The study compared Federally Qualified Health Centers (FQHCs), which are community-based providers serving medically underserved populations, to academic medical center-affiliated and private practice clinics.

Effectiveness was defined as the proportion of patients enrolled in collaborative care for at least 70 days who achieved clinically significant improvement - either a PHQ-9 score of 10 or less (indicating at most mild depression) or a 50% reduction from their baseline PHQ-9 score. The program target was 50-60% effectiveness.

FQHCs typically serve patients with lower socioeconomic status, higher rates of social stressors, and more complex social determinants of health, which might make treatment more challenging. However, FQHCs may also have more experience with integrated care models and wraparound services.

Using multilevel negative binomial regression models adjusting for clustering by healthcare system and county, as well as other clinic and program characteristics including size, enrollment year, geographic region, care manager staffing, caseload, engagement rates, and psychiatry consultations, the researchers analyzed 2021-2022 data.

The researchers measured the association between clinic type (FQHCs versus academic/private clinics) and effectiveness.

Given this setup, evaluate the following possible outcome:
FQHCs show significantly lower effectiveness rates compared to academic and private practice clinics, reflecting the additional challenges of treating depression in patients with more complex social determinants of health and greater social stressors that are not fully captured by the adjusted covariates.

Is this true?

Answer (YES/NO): NO